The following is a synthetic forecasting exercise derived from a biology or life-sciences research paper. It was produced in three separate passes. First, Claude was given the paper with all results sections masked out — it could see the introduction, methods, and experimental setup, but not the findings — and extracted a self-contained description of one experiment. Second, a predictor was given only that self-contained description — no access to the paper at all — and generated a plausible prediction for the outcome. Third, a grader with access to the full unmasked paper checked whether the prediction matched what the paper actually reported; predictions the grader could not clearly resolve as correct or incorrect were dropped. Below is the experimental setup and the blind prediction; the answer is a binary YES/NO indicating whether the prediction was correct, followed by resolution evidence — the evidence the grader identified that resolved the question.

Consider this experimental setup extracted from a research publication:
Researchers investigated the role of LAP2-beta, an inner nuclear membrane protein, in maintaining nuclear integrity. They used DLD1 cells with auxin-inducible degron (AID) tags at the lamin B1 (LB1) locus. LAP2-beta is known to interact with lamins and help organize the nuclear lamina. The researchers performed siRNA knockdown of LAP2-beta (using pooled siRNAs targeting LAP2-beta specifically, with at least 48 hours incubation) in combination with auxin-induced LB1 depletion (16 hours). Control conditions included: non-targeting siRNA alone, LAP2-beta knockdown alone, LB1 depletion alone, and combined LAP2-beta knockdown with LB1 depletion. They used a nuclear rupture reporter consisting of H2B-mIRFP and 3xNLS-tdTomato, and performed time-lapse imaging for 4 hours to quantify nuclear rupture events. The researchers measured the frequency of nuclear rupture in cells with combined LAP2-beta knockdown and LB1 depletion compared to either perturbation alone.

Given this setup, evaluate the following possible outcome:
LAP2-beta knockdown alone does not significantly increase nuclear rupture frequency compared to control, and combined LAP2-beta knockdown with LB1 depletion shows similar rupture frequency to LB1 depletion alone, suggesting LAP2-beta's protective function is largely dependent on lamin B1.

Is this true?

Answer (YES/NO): NO